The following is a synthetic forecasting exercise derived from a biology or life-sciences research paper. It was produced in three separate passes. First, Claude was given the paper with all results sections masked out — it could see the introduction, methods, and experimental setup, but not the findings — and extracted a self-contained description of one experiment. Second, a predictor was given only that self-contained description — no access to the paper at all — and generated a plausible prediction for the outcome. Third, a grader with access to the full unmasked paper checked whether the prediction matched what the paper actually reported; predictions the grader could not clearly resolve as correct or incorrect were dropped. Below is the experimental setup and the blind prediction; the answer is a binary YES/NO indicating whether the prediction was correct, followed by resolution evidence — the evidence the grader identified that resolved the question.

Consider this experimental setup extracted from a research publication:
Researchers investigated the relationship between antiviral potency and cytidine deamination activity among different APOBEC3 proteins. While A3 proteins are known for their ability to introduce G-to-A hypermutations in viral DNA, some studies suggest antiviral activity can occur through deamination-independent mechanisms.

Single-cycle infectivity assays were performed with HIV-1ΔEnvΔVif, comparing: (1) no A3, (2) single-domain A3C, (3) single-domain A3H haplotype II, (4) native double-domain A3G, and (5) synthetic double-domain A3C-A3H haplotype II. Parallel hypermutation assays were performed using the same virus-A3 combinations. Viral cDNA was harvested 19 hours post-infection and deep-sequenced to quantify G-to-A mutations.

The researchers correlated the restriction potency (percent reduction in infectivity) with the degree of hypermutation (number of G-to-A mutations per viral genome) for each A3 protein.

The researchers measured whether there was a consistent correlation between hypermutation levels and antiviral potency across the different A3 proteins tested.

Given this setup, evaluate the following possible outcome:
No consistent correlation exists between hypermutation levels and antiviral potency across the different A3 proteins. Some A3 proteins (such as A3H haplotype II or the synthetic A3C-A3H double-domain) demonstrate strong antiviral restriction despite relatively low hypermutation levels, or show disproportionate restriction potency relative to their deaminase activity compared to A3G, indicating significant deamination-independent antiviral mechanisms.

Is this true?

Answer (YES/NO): YES